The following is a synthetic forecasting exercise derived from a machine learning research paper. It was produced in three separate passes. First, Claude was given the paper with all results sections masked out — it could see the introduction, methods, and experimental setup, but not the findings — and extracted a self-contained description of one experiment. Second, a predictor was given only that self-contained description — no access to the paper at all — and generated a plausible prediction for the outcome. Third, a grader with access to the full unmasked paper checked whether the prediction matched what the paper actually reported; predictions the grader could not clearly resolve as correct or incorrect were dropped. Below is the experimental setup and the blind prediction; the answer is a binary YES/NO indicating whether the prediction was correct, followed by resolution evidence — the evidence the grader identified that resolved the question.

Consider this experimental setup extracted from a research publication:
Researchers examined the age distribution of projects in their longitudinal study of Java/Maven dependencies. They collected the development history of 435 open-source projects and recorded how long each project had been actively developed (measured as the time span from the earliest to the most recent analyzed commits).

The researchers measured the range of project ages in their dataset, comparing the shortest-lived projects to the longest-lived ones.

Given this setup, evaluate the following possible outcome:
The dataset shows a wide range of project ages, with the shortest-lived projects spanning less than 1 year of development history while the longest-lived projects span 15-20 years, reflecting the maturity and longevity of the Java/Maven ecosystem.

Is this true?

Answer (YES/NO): NO